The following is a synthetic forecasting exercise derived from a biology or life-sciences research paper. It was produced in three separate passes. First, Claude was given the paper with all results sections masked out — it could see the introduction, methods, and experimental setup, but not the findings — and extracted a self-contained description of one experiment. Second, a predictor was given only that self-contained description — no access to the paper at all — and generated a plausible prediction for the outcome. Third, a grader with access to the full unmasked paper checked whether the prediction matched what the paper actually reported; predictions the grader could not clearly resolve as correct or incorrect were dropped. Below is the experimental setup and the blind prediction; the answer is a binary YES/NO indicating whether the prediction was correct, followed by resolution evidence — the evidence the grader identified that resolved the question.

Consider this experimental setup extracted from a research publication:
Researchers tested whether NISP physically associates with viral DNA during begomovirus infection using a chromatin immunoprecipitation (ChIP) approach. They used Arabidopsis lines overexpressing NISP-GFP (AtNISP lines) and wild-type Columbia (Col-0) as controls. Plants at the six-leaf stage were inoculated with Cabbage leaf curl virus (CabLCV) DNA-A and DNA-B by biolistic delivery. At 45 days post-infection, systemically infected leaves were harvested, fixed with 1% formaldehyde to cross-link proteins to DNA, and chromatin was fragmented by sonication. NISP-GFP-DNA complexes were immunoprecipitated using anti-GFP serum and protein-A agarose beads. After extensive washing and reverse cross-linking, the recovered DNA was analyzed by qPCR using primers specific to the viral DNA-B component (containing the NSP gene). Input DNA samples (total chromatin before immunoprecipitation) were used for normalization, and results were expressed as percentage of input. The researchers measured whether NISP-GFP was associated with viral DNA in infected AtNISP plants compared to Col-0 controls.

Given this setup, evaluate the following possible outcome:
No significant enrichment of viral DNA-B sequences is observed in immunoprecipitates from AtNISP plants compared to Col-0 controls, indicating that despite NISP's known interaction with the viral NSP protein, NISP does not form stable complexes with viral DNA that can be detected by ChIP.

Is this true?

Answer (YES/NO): NO